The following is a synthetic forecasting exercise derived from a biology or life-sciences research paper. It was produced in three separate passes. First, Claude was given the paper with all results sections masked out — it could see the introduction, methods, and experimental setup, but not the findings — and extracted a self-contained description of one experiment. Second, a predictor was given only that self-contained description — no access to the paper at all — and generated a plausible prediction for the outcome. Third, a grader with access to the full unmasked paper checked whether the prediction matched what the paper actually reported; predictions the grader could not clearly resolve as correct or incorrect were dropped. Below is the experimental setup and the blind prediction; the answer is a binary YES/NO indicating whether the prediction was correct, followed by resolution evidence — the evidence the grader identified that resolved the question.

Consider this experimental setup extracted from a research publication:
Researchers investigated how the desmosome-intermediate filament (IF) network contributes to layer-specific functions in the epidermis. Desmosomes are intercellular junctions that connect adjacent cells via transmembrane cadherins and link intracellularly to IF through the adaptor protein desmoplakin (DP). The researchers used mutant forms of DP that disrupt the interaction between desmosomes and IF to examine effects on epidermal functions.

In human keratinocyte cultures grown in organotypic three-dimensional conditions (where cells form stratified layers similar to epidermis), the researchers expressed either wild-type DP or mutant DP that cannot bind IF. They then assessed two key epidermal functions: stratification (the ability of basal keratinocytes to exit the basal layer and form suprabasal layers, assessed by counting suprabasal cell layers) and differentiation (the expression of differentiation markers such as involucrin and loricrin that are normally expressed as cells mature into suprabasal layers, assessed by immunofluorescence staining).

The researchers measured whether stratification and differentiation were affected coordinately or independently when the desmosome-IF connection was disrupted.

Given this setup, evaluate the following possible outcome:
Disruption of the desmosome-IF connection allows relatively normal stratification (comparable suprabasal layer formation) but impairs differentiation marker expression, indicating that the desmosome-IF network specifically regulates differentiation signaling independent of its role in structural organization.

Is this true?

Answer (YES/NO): NO